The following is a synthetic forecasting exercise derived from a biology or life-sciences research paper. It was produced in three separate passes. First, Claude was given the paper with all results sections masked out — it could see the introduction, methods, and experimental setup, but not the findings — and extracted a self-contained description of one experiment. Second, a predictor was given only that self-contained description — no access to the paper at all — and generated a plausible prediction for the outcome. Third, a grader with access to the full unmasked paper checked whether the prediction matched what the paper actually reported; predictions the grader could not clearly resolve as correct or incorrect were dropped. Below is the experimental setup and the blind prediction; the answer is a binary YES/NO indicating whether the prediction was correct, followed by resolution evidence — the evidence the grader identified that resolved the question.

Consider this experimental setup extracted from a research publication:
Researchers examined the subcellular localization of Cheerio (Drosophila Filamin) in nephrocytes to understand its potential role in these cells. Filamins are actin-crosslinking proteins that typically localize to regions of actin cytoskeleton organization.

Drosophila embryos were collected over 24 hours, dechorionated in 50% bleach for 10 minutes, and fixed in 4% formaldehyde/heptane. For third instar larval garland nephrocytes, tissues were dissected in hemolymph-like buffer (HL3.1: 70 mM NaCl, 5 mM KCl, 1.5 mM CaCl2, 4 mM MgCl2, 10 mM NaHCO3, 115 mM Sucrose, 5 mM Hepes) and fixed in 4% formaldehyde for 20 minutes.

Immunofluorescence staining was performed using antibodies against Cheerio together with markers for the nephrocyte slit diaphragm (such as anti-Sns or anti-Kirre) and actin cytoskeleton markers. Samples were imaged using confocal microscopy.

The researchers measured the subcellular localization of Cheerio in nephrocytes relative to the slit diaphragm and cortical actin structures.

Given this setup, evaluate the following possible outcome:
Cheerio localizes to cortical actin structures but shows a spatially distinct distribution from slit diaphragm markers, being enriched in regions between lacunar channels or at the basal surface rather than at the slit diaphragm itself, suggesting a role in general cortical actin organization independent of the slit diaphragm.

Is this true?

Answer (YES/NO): NO